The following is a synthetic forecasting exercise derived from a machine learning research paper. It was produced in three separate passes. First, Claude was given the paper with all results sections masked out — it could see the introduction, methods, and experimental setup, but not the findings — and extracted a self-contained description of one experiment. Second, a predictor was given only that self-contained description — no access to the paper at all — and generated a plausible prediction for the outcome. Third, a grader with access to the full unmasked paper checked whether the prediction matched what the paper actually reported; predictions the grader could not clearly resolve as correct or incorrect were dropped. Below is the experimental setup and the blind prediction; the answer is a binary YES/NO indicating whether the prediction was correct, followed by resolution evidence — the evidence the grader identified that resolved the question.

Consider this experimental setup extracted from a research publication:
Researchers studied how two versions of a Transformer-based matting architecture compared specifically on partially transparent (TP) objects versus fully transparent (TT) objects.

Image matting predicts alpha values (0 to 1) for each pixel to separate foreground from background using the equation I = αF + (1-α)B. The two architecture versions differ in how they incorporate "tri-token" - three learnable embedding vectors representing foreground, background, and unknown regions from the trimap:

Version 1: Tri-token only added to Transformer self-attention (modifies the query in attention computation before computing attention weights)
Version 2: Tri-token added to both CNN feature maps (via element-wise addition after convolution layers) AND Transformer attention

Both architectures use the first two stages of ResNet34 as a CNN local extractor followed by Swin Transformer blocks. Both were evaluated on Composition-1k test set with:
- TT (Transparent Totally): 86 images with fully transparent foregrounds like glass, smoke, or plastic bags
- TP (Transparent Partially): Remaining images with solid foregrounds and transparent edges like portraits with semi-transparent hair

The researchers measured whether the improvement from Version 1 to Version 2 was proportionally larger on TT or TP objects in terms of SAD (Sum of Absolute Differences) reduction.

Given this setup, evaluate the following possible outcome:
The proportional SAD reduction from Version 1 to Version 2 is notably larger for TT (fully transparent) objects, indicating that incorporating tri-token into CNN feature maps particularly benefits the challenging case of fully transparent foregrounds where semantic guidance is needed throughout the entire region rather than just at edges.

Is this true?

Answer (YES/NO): YES